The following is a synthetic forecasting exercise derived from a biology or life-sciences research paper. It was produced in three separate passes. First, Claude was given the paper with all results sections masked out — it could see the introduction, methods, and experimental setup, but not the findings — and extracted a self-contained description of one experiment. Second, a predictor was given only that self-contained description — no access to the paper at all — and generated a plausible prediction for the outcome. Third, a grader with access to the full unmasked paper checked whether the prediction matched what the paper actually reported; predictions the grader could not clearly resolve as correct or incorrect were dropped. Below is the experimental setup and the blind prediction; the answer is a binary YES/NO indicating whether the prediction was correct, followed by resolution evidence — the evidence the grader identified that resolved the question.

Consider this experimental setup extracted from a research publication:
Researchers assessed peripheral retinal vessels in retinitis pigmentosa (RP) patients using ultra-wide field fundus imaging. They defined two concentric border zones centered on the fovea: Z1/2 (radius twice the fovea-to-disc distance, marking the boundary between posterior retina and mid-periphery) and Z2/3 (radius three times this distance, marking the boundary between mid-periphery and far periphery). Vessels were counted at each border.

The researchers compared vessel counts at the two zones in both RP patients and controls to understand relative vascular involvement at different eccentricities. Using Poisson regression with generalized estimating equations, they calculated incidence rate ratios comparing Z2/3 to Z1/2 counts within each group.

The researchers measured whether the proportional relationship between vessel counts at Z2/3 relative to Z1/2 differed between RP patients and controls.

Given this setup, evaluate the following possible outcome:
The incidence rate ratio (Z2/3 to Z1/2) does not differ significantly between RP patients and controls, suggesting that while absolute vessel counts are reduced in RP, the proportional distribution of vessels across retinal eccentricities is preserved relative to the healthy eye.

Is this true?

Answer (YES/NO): NO